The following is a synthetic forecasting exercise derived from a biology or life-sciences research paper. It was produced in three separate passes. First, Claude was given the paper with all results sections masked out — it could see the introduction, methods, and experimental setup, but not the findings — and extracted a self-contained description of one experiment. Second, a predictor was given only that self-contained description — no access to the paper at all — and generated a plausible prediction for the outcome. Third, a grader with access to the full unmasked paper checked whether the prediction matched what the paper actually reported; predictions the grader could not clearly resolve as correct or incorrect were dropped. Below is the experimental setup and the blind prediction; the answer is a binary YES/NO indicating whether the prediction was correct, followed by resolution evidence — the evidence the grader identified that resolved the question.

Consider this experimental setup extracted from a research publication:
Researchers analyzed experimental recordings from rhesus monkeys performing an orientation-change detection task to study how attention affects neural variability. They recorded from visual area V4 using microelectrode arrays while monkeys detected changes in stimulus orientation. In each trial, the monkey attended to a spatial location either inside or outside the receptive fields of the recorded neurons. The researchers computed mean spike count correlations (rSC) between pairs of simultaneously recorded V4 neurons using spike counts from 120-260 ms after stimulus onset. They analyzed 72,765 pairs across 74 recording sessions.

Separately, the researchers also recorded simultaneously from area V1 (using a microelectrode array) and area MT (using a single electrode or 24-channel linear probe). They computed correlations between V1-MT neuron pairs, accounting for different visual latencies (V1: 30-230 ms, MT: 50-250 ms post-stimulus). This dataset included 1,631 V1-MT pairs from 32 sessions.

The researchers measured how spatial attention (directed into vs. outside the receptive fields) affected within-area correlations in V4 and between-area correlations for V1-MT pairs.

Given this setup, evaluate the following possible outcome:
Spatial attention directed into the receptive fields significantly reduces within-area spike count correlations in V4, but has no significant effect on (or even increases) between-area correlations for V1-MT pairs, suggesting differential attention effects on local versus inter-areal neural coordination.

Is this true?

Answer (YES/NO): YES